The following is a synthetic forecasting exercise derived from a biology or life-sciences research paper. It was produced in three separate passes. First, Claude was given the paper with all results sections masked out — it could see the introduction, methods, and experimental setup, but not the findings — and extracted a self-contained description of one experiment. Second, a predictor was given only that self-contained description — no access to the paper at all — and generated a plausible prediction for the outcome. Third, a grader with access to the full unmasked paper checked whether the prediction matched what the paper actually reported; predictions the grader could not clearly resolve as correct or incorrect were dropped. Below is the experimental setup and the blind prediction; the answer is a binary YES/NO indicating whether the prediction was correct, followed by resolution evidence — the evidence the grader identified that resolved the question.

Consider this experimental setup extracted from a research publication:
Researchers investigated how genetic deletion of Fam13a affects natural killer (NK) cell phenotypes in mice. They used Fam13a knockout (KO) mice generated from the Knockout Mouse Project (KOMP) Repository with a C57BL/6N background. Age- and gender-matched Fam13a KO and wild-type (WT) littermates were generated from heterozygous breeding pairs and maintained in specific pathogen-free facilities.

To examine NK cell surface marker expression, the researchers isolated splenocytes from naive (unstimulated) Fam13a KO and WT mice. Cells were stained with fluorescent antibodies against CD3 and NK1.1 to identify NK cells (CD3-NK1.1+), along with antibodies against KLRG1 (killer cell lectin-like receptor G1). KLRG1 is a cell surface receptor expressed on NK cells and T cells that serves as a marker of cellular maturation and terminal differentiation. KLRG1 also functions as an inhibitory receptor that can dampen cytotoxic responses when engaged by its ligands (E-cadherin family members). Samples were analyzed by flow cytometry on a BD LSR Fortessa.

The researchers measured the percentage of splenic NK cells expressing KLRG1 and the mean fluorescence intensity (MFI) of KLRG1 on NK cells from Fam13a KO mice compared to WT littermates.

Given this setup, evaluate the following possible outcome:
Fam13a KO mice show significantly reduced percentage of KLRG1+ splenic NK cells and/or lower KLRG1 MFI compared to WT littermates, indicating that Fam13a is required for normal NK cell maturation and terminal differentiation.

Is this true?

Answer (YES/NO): NO